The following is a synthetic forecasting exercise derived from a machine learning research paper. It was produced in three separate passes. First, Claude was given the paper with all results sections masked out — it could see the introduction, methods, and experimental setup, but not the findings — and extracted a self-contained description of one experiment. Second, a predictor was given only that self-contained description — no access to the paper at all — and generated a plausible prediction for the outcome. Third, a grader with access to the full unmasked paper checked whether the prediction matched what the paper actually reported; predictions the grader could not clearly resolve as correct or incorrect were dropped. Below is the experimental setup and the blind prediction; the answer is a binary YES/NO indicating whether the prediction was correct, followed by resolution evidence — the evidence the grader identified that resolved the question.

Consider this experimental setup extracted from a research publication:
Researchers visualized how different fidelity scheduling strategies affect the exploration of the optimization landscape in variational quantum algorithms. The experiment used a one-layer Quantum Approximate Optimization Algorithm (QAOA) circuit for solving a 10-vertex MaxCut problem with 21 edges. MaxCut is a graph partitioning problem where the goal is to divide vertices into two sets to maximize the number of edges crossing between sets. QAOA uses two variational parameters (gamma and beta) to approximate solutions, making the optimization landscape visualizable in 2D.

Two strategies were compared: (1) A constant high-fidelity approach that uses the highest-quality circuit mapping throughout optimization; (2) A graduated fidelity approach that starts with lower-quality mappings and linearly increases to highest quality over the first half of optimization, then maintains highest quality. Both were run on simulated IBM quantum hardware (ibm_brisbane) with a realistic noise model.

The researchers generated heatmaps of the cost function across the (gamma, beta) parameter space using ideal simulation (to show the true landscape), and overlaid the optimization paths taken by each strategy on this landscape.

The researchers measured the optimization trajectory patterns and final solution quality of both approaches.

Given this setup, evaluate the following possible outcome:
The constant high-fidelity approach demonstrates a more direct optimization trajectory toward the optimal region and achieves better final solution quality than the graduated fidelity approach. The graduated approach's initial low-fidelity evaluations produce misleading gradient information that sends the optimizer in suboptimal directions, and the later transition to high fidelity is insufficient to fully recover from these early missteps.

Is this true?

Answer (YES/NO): NO